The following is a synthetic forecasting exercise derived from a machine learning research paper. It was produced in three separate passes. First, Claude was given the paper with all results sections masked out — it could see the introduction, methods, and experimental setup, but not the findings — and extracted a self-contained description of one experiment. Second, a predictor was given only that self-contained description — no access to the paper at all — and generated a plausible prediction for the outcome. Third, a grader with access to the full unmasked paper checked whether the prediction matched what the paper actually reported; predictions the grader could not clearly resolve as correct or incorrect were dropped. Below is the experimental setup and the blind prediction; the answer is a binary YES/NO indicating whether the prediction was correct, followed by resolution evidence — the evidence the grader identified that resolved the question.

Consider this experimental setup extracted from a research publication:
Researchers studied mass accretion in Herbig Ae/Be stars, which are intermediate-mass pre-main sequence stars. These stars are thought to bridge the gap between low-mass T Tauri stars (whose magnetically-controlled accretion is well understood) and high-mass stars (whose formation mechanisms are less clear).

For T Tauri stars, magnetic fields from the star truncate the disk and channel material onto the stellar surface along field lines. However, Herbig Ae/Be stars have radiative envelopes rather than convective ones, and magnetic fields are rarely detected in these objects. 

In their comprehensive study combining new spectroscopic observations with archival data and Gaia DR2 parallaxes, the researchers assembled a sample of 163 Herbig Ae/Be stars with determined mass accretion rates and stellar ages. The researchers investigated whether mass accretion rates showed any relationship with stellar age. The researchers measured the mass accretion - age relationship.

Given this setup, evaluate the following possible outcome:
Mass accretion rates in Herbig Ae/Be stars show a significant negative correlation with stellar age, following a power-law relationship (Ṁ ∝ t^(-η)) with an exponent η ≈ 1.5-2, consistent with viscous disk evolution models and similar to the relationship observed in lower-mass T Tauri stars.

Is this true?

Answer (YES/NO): YES